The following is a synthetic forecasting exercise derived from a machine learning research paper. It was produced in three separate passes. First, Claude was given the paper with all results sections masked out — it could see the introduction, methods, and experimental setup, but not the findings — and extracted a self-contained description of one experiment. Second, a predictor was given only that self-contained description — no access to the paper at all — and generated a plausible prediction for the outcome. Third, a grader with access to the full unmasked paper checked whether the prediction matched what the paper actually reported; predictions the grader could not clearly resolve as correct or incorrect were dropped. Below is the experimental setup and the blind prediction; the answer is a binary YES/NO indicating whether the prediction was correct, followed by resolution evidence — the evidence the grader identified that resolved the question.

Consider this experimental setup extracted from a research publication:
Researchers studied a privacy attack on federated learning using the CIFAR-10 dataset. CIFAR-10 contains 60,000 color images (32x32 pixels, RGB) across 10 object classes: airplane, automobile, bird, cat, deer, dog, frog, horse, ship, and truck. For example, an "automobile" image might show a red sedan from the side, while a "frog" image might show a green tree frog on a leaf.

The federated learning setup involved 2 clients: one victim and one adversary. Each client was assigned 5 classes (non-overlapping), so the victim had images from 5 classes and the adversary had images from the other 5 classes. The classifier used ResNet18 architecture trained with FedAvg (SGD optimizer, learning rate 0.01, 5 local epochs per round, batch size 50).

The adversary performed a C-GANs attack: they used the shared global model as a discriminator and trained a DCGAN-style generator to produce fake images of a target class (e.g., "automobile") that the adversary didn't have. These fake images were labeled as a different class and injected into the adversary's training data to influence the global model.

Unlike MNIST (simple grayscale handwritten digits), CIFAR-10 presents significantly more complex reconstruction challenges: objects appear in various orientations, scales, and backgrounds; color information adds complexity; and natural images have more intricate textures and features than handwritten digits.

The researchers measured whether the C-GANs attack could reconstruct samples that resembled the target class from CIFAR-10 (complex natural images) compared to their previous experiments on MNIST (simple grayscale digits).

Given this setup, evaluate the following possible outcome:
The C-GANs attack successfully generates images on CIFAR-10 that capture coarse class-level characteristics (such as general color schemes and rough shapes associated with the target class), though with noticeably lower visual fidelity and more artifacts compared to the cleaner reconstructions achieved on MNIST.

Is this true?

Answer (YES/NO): NO